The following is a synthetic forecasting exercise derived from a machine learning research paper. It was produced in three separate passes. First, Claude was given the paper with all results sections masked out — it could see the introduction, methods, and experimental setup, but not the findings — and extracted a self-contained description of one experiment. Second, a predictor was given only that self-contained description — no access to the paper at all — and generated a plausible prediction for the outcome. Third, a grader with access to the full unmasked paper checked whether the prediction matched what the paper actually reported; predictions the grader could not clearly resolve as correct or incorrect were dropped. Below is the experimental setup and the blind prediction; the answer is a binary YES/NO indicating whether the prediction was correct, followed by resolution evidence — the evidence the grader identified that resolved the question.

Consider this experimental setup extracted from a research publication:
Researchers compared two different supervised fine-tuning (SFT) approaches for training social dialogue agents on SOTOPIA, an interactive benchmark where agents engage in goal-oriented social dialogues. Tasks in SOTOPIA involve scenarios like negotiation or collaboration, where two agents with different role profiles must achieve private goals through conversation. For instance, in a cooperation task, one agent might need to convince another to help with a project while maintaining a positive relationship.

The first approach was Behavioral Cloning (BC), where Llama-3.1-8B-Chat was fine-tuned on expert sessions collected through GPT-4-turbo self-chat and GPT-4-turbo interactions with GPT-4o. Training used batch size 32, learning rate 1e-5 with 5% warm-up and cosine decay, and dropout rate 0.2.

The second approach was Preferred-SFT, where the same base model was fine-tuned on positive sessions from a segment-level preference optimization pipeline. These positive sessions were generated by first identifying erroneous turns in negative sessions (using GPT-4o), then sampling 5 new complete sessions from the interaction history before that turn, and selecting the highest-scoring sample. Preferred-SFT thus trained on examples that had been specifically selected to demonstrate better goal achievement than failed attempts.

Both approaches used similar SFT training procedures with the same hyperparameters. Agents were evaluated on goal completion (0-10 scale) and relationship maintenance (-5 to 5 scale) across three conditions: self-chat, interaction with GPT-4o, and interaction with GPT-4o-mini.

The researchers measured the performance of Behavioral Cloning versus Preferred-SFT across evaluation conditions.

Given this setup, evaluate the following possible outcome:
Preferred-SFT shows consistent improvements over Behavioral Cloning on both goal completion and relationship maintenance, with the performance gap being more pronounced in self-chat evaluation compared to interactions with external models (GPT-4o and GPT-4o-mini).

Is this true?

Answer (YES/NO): NO